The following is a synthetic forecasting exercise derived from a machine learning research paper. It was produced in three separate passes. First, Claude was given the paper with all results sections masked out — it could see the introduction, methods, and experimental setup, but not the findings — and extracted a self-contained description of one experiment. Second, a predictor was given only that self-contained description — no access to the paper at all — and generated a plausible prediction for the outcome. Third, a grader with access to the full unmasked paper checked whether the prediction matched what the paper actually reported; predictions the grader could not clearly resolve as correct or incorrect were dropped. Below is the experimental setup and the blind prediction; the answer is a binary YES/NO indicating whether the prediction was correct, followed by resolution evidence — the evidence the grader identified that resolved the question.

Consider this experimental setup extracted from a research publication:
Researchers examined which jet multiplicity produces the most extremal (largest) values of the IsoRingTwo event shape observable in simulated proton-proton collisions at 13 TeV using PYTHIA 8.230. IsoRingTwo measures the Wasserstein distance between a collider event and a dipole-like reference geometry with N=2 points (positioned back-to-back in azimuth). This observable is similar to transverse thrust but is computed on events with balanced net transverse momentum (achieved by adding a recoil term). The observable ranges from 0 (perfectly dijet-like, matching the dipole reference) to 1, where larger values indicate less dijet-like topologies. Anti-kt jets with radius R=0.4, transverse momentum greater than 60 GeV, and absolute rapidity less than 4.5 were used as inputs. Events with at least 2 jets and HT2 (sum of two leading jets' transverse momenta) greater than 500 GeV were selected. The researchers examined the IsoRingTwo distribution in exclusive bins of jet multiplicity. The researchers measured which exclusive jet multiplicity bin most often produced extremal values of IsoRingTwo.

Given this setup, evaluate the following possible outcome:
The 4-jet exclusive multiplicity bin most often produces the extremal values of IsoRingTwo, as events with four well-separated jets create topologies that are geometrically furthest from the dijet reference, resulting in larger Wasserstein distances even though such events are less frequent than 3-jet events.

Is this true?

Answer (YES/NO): NO